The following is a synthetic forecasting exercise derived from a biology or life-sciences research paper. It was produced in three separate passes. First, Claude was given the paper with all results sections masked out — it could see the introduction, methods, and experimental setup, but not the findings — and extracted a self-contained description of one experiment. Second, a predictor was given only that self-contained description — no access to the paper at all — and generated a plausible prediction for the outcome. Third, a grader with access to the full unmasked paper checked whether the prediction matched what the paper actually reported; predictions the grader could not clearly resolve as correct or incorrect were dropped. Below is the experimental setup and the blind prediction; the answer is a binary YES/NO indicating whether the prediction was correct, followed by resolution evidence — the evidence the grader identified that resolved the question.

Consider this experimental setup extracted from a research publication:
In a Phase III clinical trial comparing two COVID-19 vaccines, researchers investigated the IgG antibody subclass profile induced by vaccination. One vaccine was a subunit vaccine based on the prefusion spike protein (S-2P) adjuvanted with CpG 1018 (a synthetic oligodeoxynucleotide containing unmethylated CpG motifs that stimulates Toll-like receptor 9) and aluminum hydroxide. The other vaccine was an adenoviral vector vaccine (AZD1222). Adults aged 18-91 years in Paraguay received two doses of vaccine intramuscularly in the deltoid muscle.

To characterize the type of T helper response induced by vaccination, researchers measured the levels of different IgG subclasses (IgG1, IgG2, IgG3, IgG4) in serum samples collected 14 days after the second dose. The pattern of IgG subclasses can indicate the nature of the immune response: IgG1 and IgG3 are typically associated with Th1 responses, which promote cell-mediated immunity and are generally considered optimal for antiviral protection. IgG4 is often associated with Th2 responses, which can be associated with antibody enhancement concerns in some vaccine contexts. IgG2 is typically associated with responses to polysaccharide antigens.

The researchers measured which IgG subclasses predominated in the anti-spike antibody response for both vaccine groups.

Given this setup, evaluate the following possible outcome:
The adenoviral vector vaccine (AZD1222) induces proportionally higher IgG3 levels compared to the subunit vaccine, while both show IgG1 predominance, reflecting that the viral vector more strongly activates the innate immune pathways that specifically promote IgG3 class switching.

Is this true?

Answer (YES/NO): NO